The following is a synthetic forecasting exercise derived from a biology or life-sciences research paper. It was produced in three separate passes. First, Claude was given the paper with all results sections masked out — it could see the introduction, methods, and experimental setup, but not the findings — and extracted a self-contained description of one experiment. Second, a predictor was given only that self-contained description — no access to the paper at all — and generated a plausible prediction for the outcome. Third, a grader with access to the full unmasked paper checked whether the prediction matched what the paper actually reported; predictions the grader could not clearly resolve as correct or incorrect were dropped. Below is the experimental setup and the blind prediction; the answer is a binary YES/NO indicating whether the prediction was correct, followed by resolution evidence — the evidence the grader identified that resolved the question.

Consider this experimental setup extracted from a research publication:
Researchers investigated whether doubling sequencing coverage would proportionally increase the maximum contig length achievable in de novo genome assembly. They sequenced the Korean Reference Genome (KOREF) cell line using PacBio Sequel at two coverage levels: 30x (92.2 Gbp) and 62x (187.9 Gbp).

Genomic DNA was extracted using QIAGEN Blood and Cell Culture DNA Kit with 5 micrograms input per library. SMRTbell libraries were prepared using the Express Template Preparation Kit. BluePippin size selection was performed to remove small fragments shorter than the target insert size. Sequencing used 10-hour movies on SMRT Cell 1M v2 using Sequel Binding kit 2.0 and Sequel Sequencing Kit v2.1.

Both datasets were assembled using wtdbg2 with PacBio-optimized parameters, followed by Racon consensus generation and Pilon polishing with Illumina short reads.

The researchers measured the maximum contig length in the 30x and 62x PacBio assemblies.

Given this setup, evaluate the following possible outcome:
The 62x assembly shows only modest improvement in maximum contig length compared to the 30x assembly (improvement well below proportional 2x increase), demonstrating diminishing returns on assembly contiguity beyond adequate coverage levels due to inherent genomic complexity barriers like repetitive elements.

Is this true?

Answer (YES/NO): YES